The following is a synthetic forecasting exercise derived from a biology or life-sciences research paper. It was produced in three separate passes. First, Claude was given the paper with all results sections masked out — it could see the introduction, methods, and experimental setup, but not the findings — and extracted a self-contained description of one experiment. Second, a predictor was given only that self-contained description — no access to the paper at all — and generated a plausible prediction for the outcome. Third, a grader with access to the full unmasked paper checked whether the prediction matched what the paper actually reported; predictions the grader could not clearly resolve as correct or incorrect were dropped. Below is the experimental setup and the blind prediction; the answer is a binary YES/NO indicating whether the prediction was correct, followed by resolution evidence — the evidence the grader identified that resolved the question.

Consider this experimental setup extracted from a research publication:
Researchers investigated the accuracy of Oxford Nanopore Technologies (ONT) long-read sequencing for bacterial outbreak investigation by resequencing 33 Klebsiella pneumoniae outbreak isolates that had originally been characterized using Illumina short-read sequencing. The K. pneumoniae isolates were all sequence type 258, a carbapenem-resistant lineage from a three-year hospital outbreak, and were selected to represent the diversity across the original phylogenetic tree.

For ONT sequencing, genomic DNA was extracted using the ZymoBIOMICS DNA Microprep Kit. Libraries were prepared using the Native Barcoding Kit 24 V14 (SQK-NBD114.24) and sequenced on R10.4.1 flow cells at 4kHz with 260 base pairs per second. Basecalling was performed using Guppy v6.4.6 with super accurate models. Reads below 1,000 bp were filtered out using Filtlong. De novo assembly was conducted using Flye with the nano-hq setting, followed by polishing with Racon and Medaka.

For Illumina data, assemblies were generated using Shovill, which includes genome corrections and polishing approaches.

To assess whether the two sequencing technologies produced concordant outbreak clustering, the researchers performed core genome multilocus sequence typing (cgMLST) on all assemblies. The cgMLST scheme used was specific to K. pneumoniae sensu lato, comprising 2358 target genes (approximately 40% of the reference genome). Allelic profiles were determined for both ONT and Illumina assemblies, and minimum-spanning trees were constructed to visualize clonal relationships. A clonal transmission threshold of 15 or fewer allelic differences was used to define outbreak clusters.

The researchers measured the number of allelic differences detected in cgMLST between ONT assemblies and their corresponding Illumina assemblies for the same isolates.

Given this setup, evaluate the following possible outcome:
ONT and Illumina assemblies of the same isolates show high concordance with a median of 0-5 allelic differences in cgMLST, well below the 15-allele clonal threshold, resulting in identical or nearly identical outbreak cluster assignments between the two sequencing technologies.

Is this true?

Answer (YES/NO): NO